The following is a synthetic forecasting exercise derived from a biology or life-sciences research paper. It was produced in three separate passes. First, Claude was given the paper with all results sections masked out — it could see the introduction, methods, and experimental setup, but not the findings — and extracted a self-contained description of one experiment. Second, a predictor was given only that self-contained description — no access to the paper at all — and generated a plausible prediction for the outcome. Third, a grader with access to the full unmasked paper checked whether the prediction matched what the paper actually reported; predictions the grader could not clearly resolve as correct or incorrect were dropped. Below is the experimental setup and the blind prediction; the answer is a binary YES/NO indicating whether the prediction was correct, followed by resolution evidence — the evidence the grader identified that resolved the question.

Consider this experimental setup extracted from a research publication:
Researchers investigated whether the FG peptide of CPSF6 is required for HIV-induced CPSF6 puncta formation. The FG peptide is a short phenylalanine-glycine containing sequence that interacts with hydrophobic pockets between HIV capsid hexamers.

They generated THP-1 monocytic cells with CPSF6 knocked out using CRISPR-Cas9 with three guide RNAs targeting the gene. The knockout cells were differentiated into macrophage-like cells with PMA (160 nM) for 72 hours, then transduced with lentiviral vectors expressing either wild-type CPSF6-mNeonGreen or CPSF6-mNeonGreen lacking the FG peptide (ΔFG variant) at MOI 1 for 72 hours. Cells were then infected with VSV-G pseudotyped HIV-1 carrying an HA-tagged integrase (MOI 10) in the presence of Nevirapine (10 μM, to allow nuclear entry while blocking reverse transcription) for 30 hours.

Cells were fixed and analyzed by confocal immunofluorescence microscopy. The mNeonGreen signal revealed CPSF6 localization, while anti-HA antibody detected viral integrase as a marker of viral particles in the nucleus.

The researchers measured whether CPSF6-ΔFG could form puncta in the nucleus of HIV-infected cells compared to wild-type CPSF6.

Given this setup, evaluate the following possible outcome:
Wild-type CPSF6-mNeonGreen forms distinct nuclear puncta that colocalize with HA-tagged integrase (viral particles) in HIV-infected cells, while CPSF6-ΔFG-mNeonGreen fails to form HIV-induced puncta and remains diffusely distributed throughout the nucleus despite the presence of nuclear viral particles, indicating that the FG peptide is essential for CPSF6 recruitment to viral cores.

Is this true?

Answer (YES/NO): YES